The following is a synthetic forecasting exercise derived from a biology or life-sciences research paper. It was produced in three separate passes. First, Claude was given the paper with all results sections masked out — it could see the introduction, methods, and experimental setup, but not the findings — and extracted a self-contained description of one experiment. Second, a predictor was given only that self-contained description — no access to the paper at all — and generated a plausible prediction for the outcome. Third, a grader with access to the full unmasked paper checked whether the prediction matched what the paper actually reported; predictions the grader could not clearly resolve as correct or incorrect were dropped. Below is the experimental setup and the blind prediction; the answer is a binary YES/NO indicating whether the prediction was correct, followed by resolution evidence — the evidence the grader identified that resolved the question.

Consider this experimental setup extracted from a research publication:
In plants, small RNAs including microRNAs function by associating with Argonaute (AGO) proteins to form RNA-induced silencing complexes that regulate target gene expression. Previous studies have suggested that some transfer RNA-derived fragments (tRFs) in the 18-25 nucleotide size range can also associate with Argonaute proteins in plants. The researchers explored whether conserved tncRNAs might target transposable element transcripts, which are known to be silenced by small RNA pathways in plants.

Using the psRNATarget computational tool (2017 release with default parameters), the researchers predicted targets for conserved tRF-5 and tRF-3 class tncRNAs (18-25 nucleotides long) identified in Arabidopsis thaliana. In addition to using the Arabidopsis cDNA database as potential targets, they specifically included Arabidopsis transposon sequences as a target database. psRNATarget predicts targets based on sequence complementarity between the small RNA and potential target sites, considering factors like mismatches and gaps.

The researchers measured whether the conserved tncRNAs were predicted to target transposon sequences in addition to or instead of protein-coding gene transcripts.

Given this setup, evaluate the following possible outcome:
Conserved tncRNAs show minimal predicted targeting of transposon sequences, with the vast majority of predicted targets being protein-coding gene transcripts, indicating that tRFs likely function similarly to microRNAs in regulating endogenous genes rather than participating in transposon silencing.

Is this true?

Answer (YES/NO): NO